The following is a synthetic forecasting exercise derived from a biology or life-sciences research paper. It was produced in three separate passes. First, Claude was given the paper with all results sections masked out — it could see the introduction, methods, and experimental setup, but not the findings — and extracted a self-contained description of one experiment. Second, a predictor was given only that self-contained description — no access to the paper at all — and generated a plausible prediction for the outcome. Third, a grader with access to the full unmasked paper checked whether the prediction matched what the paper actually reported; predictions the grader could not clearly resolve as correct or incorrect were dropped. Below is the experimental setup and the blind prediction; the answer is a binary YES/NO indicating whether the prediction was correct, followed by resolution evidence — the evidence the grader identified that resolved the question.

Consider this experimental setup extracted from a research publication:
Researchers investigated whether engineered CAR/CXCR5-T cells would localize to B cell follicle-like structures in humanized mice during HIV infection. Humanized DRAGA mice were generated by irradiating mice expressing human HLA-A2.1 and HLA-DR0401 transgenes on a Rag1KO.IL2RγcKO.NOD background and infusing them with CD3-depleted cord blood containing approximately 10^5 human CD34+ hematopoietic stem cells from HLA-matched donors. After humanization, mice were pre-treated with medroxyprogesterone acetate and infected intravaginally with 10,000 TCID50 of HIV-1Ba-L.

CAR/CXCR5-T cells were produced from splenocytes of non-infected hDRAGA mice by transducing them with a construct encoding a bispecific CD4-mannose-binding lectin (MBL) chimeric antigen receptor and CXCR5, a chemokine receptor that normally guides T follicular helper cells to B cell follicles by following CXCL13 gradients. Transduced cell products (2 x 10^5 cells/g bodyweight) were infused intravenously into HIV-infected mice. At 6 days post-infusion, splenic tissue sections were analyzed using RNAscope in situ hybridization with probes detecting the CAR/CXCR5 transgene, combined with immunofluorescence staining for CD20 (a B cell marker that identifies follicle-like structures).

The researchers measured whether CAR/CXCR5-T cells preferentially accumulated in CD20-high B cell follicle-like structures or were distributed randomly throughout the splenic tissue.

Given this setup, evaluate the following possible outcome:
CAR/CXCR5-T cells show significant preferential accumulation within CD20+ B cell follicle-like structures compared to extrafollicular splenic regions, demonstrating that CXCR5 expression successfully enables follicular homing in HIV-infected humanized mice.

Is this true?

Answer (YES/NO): YES